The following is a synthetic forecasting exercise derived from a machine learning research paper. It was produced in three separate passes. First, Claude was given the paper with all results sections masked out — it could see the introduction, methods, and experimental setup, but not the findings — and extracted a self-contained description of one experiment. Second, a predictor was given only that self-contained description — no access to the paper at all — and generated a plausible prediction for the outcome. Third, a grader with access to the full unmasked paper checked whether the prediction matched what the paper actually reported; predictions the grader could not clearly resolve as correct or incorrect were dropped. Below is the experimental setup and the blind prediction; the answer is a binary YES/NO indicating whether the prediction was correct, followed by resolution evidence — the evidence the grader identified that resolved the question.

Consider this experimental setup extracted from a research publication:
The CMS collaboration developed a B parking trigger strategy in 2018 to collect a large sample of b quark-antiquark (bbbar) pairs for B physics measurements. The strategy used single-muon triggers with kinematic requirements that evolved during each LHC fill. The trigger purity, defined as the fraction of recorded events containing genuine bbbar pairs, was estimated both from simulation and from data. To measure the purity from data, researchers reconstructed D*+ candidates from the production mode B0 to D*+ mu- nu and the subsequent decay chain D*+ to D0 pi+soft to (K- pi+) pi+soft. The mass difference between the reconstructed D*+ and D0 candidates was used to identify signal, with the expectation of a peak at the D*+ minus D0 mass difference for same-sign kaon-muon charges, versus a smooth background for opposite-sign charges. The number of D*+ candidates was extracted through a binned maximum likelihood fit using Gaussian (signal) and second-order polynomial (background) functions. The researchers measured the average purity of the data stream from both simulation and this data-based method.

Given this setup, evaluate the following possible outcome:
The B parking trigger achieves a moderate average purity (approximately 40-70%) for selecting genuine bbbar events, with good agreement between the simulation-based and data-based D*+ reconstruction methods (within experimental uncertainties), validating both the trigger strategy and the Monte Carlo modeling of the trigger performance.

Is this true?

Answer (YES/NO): NO